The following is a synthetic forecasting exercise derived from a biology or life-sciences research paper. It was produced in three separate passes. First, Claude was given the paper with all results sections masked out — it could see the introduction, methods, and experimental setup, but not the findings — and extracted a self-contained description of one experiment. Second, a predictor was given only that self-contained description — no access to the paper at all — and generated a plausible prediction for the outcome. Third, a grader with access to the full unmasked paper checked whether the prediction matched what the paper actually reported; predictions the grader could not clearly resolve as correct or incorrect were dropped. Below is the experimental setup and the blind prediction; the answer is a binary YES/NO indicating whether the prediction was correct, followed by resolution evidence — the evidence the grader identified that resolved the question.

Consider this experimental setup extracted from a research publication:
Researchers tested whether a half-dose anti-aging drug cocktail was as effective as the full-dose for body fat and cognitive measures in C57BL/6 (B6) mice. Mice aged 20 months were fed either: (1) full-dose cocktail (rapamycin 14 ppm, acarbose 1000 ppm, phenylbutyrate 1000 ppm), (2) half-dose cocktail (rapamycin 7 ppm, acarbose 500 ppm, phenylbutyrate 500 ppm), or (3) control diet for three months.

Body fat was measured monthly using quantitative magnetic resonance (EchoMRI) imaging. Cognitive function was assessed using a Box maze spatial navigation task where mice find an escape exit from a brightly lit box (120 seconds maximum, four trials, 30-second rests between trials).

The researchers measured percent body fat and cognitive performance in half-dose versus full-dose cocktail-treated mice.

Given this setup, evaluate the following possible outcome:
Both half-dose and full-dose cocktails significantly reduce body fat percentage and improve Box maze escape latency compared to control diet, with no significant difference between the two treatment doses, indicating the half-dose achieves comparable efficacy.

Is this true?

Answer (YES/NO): YES